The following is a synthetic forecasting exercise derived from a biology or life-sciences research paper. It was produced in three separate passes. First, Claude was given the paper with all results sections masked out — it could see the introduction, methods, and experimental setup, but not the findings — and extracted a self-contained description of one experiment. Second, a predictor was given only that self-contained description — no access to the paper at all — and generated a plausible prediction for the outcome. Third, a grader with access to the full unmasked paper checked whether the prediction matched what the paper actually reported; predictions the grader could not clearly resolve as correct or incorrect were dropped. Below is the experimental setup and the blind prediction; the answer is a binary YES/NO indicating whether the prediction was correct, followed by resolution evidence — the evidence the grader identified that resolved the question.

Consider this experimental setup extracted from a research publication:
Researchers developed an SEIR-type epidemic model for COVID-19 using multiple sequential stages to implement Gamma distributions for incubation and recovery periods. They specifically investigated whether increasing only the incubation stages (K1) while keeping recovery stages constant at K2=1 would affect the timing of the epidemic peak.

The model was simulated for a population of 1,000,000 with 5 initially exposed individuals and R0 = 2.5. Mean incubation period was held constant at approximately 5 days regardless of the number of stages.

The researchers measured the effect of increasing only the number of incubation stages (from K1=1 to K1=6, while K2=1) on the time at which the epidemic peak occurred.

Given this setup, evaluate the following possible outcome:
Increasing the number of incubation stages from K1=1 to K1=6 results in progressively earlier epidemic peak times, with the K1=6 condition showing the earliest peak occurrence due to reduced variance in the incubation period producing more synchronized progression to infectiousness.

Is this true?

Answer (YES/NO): YES